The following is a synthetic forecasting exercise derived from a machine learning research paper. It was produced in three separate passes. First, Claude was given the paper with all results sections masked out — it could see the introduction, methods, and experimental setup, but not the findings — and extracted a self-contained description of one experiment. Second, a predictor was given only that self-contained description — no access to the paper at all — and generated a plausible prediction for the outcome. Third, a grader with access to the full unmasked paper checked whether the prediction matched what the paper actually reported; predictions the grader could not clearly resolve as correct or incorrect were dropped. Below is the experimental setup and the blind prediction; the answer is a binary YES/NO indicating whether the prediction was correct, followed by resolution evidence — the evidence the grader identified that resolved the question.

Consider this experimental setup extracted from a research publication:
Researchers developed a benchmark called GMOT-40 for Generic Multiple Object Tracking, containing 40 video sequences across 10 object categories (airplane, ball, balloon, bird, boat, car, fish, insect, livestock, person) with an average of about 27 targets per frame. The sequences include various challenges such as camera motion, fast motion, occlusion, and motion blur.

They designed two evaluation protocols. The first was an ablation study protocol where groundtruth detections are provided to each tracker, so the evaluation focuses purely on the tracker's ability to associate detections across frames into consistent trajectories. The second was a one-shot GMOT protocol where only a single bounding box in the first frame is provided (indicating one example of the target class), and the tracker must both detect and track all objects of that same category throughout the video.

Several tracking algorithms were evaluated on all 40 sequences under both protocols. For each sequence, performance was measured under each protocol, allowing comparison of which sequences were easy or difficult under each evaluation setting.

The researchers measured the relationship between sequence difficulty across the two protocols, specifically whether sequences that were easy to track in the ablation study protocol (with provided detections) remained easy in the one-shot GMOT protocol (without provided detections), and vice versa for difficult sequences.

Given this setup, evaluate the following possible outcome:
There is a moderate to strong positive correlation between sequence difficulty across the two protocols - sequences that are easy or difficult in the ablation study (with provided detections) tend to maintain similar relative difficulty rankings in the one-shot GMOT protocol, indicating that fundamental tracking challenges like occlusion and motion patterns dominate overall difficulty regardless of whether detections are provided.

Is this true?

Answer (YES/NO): NO